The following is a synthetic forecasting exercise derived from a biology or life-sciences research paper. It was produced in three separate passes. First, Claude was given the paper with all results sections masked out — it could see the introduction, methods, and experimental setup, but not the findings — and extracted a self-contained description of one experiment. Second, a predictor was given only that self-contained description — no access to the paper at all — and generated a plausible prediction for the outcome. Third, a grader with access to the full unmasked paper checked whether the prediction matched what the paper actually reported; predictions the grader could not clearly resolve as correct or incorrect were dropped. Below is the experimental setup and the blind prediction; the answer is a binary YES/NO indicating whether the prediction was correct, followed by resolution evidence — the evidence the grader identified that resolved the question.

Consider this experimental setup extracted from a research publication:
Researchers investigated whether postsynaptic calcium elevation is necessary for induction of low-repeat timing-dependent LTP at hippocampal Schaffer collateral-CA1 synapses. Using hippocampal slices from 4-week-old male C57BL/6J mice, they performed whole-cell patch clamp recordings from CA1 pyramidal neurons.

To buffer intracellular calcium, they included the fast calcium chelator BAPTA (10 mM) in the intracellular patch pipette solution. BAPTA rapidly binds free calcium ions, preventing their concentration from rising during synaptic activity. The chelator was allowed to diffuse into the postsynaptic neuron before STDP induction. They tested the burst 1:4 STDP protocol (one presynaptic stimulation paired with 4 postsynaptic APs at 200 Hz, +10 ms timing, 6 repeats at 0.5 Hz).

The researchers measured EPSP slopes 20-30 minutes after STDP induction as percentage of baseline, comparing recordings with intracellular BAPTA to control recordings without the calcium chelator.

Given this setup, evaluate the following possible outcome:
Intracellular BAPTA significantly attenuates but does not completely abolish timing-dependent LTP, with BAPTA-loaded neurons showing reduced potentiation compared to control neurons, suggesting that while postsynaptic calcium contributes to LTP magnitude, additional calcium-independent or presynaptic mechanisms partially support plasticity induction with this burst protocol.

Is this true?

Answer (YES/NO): NO